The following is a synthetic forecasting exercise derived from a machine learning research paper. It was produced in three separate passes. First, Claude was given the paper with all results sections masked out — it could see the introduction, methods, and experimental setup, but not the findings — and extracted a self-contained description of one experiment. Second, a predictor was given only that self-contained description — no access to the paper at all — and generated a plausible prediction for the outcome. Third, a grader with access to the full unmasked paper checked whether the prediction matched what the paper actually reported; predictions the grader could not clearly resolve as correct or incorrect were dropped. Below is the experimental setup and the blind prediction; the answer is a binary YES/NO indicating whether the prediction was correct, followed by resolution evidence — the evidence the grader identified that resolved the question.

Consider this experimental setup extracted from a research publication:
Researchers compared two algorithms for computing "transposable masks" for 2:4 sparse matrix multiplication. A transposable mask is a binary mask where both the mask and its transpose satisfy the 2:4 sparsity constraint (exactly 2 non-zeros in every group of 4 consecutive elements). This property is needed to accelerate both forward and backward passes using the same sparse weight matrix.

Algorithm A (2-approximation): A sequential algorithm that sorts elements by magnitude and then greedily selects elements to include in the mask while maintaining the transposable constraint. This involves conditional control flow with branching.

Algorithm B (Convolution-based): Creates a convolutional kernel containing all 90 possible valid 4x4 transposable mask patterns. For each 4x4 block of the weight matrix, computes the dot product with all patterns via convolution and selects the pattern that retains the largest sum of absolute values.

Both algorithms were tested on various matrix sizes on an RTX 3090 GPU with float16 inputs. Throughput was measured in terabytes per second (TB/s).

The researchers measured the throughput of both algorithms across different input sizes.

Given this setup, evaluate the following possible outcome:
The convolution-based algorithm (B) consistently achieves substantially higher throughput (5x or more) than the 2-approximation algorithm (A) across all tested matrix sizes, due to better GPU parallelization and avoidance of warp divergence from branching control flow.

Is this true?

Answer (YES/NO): NO